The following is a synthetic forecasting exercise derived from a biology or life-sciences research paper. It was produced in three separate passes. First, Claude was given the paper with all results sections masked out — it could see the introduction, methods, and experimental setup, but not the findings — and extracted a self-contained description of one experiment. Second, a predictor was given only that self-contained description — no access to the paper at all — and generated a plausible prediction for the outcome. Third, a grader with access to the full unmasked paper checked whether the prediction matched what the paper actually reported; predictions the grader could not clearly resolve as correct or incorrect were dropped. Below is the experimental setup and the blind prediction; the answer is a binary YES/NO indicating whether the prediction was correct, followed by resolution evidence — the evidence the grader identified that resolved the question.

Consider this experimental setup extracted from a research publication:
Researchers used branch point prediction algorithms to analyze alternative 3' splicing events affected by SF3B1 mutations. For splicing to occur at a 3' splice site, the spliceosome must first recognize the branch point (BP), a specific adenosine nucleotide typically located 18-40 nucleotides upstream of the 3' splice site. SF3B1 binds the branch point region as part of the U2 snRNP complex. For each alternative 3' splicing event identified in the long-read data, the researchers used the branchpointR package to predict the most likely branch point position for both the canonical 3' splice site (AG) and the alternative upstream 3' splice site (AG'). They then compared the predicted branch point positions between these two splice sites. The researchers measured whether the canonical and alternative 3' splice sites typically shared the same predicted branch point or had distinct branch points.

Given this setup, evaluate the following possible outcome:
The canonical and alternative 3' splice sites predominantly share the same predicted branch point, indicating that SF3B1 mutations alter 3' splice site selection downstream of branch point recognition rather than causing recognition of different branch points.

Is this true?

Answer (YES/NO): NO